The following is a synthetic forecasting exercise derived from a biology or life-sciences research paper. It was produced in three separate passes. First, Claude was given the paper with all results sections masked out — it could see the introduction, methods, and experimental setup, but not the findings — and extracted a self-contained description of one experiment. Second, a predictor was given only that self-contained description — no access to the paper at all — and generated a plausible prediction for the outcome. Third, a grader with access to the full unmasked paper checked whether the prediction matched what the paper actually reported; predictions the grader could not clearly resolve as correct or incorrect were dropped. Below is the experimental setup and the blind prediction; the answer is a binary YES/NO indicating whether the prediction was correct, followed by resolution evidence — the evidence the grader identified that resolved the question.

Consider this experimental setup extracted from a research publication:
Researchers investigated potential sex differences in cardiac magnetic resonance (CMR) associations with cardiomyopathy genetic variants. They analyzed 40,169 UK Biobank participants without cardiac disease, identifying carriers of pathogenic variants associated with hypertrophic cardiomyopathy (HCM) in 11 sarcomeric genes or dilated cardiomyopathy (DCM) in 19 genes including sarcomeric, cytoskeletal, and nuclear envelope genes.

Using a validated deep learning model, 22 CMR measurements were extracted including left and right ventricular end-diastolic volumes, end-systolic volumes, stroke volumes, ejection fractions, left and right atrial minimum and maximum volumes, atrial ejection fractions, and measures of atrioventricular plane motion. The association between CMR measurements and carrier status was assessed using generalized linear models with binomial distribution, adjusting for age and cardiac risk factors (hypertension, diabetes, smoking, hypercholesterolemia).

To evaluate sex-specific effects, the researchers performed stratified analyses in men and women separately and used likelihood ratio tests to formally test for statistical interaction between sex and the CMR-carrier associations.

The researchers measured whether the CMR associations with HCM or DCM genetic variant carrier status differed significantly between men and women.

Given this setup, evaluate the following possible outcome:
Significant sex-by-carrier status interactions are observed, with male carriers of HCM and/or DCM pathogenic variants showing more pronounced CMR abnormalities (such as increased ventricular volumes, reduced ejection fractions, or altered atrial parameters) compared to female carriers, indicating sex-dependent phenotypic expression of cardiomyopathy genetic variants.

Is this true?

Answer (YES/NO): NO